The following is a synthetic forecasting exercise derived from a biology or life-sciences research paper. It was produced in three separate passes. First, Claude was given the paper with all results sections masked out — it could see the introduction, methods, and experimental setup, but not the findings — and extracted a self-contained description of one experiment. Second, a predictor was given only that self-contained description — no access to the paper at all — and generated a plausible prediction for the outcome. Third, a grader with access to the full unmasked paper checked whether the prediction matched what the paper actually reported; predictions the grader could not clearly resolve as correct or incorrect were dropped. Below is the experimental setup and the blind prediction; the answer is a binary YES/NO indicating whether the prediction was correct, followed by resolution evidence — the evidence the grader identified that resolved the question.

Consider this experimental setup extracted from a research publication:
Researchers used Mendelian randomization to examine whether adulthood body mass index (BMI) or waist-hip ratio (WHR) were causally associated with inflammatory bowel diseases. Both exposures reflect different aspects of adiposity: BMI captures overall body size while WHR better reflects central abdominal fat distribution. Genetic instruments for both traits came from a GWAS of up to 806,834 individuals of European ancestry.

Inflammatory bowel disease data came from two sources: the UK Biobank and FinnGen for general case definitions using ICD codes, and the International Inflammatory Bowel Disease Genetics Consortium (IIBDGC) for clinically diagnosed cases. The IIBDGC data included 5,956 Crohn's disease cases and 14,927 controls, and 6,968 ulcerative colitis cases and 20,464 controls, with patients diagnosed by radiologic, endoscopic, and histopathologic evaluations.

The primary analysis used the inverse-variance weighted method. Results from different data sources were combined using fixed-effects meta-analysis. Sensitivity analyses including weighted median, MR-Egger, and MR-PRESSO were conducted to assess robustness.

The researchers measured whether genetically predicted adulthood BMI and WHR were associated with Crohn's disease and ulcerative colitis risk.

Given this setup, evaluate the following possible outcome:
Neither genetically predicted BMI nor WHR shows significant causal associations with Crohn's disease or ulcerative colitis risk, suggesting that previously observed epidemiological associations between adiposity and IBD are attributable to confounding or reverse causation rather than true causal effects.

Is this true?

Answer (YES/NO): YES